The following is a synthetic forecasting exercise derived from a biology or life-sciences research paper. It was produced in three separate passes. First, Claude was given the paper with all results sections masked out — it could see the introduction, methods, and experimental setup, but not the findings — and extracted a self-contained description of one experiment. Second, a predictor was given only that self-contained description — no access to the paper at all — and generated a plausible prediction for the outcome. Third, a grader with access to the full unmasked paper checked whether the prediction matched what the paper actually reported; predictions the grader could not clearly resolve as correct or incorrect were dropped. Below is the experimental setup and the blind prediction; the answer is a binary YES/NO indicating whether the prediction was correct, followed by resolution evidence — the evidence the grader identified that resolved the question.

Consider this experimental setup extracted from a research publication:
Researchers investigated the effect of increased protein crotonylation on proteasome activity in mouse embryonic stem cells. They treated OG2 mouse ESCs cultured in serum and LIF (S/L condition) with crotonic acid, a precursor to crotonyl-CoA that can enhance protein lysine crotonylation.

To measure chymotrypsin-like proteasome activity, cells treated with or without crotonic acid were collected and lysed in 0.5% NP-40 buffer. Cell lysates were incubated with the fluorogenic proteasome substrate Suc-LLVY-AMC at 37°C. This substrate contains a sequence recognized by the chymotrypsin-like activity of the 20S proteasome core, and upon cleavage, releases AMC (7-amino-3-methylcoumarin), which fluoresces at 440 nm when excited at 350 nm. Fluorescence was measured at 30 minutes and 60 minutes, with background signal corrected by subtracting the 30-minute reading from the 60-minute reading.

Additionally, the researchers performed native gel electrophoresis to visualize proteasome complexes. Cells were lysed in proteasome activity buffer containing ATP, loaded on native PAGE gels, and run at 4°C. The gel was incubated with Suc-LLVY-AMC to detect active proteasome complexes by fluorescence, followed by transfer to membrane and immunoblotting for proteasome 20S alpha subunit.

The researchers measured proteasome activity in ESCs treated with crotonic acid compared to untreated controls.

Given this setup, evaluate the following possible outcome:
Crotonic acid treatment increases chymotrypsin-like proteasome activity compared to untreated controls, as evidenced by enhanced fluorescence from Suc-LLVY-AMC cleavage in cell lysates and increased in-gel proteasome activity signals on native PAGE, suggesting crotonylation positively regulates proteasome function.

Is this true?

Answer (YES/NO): YES